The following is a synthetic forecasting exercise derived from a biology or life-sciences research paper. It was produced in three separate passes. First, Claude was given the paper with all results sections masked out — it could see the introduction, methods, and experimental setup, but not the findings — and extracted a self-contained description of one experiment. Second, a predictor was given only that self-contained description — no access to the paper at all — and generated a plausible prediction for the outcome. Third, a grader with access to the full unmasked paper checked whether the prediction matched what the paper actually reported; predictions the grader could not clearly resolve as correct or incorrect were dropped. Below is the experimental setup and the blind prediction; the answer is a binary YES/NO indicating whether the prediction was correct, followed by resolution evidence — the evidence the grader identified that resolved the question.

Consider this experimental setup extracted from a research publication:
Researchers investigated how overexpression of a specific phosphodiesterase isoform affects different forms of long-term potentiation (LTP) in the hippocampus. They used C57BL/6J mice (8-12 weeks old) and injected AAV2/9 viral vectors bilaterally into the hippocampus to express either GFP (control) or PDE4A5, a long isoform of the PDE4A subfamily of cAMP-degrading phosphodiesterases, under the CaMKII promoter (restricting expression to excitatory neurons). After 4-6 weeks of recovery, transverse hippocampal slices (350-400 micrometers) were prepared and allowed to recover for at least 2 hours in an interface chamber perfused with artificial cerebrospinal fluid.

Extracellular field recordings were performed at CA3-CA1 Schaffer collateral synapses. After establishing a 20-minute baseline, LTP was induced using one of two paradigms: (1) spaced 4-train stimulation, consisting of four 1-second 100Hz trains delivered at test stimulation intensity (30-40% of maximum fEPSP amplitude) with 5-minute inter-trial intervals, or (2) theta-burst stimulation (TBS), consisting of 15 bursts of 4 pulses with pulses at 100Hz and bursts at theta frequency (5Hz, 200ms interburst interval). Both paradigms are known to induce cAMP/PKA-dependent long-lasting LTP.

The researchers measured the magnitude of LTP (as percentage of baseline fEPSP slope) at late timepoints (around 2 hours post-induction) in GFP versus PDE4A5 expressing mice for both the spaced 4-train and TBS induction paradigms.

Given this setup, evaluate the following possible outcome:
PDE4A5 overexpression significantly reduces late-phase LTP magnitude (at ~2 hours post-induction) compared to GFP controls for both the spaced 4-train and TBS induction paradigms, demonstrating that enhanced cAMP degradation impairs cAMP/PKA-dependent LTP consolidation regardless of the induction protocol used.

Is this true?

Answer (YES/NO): NO